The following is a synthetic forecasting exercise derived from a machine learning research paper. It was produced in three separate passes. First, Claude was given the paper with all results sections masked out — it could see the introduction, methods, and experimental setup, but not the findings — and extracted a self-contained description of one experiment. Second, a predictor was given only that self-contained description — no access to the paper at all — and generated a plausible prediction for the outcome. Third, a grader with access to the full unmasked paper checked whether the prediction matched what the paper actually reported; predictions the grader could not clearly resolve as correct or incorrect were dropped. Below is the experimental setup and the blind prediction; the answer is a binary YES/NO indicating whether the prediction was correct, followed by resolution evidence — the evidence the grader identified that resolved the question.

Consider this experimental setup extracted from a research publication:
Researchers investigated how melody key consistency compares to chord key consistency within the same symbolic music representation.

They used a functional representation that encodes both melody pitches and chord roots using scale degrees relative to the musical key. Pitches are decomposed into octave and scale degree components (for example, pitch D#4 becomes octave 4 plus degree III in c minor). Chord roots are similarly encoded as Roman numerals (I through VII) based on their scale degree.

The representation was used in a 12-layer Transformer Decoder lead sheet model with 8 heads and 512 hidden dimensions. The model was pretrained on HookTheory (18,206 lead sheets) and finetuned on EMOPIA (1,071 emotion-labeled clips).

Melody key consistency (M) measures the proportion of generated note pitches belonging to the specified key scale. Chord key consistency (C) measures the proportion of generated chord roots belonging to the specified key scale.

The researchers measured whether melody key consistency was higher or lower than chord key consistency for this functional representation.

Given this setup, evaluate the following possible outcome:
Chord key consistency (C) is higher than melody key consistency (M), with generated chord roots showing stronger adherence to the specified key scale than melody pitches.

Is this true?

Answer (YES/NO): YES